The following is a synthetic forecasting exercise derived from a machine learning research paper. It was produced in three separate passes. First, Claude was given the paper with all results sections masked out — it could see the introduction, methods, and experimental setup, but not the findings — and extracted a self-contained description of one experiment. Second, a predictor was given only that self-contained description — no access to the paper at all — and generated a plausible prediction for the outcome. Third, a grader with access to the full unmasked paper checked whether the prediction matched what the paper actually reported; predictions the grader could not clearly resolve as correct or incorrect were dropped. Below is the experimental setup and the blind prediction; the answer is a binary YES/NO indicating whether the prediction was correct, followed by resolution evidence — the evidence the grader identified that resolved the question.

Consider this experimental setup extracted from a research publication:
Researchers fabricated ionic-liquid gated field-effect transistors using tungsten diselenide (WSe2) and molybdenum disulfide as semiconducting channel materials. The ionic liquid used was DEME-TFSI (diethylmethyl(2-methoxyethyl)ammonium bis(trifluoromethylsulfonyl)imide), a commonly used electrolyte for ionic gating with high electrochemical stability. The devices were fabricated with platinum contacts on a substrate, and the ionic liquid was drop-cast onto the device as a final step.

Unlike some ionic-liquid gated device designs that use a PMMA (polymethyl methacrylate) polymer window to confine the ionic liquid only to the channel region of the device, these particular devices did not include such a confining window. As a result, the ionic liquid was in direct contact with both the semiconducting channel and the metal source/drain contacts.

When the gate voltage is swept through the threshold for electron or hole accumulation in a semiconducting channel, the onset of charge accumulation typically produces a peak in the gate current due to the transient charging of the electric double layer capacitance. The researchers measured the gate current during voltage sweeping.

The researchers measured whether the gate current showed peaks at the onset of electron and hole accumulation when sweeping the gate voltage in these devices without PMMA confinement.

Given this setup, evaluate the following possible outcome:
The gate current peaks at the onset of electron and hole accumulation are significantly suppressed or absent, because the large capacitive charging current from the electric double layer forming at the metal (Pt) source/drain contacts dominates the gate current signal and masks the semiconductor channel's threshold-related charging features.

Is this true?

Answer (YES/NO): YES